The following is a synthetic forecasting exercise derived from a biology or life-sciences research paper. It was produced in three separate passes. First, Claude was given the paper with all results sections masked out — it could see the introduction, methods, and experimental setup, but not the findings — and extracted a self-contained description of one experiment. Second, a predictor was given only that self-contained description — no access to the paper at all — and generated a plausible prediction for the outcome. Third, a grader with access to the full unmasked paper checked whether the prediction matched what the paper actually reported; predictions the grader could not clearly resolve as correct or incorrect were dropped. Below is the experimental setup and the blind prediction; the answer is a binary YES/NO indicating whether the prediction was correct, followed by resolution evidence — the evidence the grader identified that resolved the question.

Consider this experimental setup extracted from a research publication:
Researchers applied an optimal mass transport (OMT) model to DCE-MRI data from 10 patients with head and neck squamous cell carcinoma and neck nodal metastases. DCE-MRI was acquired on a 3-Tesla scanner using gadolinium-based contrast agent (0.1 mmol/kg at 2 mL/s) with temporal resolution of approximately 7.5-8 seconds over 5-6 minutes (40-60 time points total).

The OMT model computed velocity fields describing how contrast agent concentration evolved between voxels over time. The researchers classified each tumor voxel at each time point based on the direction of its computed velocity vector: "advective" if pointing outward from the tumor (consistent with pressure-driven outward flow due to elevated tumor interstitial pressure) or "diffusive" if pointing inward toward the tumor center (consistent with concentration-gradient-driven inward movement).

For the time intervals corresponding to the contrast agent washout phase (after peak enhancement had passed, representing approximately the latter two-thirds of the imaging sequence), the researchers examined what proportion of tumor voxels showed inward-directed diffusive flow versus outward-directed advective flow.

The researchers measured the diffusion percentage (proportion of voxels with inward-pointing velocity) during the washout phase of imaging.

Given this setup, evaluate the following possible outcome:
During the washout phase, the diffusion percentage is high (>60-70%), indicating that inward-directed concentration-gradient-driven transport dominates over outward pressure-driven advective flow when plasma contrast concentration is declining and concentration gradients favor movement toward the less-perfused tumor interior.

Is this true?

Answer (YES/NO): NO